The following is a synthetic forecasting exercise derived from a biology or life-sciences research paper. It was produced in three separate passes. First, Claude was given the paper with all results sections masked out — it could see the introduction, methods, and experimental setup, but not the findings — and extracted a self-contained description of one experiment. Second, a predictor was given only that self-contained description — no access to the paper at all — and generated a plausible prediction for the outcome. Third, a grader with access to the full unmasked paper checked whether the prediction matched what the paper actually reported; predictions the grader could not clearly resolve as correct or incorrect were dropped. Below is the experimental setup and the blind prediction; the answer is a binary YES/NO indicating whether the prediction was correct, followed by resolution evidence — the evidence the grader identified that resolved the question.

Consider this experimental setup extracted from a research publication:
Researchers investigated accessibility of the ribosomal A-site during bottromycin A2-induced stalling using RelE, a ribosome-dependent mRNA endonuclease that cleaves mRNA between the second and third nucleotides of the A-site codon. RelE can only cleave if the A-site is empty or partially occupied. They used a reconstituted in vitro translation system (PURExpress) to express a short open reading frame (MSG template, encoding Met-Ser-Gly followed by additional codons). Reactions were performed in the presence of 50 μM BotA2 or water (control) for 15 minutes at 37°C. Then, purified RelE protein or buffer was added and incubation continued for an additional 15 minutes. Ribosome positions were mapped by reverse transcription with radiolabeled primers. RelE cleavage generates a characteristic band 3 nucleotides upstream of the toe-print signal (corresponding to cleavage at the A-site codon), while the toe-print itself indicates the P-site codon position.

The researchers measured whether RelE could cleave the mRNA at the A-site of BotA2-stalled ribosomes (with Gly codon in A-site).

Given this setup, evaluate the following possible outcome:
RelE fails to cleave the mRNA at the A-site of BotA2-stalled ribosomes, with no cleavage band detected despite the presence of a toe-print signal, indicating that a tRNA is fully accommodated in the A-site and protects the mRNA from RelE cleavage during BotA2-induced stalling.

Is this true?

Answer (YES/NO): NO